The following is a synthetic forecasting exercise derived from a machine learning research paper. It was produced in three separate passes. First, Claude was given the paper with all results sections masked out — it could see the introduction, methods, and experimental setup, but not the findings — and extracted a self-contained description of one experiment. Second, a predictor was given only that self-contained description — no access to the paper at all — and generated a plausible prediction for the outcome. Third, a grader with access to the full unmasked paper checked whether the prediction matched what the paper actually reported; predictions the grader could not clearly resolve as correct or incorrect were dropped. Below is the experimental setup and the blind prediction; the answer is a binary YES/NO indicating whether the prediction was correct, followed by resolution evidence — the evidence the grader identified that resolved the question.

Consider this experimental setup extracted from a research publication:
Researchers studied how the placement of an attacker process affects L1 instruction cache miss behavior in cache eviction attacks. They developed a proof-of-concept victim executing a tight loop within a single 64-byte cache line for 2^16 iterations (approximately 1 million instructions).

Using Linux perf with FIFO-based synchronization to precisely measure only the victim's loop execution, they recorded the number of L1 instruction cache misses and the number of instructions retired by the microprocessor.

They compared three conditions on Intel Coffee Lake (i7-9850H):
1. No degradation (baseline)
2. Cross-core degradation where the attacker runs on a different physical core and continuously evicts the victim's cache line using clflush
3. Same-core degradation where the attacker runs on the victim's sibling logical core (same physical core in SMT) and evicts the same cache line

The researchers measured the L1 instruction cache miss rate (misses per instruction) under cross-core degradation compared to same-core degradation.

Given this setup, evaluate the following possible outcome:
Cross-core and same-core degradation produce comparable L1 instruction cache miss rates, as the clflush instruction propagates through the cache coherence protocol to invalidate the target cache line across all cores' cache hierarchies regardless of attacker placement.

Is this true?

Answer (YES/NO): NO